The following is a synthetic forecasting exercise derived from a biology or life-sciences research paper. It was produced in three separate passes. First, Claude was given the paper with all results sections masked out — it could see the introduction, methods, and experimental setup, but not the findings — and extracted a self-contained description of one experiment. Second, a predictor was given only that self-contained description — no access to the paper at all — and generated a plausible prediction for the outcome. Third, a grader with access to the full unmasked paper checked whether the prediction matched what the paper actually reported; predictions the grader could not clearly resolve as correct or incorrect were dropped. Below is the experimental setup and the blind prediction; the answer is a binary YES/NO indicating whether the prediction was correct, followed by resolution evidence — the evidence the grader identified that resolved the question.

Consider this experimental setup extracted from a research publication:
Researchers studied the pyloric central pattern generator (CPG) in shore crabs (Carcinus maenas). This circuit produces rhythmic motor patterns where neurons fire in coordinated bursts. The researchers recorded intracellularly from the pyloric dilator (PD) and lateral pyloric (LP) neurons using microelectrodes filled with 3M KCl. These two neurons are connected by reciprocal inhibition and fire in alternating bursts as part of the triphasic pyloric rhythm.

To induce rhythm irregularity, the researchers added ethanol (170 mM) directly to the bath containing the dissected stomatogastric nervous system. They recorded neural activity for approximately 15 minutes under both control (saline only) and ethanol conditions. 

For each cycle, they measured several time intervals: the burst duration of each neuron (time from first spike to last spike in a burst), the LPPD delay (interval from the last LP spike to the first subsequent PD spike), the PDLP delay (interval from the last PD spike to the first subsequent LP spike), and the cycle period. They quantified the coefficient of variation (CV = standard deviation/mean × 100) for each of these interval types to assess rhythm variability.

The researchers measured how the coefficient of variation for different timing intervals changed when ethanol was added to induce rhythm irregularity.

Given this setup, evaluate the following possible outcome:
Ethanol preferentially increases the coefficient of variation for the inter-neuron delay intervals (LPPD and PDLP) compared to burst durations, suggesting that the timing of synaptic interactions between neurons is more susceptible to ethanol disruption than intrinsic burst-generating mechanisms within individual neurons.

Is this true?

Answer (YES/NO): NO